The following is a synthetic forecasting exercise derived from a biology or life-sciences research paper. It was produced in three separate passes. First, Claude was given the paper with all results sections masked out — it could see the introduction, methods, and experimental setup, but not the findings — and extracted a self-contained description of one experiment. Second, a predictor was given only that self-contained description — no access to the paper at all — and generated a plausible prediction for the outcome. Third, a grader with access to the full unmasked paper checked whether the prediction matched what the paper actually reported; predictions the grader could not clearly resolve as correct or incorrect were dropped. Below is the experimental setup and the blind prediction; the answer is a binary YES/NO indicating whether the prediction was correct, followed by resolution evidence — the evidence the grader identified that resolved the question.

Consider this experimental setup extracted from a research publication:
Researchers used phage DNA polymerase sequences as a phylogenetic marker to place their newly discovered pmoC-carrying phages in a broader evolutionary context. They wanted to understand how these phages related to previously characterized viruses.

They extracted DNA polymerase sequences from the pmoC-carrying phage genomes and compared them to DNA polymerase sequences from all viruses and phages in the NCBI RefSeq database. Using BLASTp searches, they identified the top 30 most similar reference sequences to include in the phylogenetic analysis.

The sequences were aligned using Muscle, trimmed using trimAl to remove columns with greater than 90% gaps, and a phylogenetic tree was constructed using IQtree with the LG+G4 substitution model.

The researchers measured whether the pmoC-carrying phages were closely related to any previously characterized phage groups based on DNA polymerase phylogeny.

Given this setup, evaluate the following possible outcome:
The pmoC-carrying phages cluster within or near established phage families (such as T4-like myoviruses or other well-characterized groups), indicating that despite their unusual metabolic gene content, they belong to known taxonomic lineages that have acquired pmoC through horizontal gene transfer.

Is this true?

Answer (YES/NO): YES